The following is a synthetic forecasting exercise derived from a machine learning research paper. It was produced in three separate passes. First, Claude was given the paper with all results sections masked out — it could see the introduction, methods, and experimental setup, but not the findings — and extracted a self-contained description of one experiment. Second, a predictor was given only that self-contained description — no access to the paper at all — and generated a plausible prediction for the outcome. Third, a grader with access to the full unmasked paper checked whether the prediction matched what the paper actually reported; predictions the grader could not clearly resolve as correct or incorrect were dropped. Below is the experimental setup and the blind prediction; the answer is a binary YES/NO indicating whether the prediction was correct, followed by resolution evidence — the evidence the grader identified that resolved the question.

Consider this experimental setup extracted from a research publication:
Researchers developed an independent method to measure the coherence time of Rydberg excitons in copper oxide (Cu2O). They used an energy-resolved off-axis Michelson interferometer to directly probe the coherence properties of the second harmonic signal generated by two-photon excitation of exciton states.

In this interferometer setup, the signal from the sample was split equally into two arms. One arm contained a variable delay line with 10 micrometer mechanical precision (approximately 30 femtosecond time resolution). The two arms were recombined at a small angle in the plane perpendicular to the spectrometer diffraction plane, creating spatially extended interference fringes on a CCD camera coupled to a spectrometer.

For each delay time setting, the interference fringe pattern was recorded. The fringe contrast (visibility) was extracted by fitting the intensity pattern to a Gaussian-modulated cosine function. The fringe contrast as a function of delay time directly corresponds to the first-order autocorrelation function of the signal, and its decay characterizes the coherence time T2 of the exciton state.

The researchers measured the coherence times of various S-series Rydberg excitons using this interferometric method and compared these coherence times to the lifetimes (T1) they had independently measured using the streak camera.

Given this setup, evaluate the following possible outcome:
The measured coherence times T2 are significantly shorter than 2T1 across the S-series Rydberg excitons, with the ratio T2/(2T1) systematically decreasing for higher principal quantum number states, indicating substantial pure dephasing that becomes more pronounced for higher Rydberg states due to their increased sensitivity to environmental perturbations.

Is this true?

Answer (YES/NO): NO